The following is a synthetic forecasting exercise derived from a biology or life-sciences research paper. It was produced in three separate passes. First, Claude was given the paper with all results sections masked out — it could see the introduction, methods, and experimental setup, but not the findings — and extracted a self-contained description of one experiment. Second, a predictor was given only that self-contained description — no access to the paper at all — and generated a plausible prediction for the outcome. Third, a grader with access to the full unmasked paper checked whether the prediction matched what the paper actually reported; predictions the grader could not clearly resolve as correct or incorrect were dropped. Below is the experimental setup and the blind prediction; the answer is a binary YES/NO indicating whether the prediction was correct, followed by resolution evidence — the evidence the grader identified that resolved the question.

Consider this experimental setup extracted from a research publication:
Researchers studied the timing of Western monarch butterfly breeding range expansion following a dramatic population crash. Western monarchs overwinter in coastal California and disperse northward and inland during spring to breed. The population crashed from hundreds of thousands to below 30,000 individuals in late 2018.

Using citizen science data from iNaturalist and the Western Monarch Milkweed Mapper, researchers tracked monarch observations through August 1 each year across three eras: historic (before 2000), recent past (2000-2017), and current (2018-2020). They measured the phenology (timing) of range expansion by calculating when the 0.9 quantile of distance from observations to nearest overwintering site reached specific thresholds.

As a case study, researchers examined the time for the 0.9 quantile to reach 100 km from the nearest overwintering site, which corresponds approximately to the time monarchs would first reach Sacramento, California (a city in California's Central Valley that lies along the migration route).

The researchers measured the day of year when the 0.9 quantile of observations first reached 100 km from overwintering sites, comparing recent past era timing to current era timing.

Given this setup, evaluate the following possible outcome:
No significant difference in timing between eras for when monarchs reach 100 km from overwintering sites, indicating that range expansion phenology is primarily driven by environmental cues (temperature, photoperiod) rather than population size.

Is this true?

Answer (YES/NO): NO